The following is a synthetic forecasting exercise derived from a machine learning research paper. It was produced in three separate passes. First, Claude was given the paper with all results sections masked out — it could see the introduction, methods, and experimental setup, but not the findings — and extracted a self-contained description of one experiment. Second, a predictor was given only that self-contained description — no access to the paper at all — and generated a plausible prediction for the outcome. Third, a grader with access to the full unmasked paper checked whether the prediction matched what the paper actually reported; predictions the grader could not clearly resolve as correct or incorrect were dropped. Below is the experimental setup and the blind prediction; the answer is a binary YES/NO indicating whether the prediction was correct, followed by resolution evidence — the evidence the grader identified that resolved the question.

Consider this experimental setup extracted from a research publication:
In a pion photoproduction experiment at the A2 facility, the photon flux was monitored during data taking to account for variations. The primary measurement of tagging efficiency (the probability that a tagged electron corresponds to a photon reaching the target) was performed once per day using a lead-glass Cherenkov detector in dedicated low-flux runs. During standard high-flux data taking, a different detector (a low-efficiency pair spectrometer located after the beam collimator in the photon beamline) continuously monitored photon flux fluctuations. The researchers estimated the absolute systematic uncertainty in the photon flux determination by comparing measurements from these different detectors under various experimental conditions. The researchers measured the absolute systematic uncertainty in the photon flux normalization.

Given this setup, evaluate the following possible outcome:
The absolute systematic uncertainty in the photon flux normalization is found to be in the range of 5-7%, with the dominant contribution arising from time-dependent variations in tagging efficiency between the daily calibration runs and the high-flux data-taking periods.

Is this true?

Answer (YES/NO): NO